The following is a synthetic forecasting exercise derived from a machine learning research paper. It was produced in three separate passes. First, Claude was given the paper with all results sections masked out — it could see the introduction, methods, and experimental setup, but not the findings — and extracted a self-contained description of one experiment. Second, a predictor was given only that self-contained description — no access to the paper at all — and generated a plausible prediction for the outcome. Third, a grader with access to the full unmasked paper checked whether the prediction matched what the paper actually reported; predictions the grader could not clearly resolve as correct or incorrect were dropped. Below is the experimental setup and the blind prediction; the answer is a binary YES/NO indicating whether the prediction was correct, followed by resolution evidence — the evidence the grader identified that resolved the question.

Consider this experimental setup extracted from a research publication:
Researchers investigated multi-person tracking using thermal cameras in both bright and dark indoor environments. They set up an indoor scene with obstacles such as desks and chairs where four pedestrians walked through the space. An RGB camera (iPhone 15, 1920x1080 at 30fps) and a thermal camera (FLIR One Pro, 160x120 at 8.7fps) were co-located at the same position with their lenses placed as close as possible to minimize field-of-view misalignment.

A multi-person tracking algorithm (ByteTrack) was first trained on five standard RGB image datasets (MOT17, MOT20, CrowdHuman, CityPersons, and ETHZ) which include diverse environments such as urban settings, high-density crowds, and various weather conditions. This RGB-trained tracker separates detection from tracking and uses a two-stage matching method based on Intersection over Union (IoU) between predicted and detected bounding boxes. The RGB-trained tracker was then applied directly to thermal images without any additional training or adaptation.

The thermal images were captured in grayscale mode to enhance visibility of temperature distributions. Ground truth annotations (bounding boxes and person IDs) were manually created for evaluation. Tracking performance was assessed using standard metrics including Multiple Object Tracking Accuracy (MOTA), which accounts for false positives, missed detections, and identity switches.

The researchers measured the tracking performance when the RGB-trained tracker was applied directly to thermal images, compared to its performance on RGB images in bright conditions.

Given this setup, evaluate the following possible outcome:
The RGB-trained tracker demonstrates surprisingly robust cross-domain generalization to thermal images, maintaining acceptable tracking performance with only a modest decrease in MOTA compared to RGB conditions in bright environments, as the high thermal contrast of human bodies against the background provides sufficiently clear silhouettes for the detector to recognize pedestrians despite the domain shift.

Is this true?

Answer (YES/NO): NO